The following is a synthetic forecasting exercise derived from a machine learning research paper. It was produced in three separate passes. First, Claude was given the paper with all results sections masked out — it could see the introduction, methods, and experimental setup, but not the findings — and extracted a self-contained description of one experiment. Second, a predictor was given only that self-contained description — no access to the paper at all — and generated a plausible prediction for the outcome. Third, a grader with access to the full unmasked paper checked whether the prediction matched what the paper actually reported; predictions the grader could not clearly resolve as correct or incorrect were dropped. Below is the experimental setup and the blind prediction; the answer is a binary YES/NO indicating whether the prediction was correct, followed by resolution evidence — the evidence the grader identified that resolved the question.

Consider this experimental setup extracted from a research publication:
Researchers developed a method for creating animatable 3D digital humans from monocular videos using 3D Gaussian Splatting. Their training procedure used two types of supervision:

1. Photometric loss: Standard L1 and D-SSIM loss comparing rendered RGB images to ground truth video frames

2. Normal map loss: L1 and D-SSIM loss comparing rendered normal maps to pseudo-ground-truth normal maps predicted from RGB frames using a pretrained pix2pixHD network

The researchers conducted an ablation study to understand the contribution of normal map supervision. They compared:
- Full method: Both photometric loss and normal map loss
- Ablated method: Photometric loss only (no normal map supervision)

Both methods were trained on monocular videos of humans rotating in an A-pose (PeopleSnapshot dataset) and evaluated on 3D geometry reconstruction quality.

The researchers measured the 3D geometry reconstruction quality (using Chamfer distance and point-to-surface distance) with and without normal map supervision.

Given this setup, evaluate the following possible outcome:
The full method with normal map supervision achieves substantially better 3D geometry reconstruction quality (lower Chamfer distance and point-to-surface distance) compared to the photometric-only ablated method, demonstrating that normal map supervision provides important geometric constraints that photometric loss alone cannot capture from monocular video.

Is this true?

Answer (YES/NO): NO